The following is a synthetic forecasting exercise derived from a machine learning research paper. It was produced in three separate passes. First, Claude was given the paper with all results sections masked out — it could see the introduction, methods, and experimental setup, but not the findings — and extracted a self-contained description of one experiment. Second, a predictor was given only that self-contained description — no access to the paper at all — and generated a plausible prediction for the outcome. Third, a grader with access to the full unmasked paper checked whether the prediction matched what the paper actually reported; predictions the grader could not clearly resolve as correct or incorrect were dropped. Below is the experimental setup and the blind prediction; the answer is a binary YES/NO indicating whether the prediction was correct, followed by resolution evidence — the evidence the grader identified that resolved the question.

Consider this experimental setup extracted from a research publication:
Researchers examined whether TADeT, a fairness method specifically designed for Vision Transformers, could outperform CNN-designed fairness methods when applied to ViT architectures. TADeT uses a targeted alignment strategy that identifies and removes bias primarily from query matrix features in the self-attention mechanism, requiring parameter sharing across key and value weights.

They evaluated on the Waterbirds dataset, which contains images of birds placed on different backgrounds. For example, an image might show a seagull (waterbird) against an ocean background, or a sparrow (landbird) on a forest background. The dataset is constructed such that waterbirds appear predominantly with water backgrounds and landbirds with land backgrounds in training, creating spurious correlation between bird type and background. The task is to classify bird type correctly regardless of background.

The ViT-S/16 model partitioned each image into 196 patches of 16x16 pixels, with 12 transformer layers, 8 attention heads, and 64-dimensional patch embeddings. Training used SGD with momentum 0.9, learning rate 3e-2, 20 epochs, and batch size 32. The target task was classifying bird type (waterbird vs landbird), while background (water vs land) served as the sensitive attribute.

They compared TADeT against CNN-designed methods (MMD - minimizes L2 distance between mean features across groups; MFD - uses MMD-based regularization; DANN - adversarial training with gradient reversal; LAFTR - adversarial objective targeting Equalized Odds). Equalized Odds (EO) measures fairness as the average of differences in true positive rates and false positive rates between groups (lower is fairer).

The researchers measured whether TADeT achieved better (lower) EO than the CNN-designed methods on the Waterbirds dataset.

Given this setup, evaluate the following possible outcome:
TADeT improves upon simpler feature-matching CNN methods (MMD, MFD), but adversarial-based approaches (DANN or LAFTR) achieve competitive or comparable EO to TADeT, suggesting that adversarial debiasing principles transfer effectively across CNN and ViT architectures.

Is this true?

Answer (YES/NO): NO